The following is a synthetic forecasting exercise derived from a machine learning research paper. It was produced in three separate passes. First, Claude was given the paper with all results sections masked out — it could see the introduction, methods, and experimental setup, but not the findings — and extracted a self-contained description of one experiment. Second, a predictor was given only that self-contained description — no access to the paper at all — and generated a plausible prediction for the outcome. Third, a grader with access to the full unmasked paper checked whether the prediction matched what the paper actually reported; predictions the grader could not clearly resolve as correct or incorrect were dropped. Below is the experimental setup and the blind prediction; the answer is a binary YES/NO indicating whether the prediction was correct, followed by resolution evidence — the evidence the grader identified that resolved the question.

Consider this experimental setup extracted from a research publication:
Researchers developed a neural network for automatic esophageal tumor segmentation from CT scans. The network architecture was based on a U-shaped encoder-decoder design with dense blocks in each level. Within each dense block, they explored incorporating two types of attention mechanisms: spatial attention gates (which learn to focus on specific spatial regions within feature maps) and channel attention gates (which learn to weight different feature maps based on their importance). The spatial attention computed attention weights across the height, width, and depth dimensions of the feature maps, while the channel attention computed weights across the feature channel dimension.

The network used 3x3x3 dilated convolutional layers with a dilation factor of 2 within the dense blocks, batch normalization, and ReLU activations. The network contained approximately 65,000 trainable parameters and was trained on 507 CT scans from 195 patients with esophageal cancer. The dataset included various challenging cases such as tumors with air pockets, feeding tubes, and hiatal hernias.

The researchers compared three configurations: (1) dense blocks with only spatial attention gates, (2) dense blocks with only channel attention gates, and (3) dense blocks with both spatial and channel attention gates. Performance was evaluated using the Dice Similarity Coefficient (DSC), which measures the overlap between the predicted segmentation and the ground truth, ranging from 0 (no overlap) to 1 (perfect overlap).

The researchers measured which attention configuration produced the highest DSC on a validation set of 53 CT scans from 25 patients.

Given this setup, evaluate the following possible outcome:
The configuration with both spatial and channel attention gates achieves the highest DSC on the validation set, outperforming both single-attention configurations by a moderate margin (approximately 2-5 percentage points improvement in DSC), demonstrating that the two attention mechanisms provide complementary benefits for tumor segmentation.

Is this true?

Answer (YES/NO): NO